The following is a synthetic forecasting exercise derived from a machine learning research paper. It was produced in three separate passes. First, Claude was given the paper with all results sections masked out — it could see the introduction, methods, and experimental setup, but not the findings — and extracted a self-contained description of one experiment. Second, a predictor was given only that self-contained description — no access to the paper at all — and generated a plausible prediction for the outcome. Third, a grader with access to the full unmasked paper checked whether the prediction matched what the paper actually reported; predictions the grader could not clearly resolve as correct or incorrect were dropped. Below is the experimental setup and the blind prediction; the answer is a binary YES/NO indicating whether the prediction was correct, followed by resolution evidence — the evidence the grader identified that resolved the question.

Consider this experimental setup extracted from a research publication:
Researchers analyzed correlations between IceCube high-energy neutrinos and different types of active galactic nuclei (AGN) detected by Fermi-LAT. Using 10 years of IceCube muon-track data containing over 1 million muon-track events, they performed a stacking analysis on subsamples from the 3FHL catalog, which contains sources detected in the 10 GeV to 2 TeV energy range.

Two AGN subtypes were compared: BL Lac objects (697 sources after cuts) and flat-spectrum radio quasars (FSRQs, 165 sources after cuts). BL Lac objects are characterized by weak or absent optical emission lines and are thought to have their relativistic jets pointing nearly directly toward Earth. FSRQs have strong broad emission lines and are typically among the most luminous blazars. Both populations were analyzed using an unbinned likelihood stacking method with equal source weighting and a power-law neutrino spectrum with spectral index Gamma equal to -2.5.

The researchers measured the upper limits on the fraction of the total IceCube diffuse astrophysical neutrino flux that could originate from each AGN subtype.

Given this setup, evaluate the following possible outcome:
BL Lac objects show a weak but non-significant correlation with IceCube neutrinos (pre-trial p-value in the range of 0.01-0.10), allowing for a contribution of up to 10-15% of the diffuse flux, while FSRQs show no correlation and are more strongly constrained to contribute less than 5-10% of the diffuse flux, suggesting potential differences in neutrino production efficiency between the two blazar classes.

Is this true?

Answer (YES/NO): NO